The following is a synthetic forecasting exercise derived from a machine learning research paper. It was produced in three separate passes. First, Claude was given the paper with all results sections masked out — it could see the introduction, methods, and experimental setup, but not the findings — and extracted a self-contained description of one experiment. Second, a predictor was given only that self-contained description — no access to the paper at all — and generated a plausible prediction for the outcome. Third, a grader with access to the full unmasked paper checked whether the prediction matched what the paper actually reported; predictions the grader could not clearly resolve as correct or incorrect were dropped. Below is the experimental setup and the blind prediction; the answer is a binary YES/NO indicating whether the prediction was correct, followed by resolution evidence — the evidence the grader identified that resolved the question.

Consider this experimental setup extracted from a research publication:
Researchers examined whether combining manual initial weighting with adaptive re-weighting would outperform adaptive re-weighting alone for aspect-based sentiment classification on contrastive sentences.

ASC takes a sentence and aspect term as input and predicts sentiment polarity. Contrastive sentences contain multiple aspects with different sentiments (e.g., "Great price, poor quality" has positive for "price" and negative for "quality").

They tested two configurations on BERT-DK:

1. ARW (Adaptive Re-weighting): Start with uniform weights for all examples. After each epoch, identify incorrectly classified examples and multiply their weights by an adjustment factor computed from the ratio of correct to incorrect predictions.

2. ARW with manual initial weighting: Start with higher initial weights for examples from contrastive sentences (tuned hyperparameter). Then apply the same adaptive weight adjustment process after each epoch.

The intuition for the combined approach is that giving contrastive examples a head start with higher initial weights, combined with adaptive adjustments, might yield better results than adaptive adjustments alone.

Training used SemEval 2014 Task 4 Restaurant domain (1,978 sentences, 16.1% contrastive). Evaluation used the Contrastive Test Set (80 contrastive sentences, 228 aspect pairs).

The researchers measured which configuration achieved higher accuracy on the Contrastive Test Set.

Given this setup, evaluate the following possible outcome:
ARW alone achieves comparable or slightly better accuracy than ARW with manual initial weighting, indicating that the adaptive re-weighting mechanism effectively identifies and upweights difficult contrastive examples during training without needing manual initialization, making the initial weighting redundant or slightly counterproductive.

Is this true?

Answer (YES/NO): NO